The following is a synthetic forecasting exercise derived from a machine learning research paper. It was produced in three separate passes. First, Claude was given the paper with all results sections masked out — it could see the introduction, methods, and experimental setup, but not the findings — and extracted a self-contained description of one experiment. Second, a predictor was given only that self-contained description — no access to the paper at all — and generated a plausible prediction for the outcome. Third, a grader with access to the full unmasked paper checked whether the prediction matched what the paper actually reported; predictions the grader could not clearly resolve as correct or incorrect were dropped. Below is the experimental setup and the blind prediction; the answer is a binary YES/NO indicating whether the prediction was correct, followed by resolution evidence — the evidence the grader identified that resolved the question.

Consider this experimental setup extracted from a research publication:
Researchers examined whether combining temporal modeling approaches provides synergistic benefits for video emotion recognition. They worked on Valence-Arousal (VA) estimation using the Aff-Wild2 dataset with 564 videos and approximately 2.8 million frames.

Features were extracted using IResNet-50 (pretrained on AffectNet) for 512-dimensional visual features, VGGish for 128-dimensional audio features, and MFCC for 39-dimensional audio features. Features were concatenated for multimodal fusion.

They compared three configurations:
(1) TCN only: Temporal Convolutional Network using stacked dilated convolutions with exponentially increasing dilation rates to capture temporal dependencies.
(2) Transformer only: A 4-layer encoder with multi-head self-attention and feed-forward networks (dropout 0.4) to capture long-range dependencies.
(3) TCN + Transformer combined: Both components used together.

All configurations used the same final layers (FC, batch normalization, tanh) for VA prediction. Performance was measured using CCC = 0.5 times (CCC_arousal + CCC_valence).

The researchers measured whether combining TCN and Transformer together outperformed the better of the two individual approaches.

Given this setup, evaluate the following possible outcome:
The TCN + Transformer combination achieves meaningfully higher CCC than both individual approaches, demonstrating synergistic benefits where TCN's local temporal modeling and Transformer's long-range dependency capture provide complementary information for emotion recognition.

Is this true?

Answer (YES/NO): YES